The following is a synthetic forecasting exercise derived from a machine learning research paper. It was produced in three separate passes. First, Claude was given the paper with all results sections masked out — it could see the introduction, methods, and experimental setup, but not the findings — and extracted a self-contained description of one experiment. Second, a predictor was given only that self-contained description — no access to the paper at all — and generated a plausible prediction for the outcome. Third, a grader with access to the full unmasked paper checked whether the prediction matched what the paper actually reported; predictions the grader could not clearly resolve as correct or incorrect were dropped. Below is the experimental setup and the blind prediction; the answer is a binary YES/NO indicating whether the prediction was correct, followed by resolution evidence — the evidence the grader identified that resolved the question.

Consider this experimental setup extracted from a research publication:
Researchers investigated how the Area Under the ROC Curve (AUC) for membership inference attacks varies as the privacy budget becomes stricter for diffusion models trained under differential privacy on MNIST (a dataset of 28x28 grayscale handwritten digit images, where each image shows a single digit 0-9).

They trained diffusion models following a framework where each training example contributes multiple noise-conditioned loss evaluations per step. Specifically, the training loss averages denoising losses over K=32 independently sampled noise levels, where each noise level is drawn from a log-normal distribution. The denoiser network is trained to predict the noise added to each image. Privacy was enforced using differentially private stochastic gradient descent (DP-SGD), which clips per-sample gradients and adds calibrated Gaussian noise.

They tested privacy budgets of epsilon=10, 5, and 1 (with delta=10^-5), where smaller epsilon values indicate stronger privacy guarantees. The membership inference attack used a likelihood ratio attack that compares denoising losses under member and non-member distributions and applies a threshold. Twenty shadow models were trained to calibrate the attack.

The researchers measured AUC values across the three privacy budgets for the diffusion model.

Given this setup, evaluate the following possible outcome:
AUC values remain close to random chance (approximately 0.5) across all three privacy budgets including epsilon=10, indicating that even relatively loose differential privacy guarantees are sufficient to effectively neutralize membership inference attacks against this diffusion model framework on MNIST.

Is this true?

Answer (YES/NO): NO